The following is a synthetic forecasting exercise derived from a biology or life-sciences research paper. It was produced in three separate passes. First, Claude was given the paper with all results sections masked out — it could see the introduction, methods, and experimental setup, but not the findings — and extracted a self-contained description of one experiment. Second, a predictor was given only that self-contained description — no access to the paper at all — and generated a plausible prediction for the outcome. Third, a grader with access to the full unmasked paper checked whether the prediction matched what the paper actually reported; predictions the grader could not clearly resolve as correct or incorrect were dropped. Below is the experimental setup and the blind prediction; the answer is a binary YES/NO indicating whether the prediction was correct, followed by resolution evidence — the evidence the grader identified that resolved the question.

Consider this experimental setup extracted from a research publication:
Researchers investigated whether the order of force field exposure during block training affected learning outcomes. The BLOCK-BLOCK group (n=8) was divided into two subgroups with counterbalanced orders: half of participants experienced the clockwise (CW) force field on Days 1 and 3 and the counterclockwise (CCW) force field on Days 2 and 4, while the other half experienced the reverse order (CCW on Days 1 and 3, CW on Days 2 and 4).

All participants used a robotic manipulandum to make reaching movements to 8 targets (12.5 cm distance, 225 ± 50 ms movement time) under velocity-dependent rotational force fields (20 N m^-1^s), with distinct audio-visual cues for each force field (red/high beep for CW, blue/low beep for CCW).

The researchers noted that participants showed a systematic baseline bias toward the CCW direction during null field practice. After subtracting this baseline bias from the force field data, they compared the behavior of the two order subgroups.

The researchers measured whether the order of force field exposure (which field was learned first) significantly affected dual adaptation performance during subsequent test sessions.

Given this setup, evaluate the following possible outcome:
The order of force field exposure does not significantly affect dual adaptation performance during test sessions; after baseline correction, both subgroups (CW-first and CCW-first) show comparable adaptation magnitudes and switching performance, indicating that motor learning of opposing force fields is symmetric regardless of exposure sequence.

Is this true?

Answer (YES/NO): YES